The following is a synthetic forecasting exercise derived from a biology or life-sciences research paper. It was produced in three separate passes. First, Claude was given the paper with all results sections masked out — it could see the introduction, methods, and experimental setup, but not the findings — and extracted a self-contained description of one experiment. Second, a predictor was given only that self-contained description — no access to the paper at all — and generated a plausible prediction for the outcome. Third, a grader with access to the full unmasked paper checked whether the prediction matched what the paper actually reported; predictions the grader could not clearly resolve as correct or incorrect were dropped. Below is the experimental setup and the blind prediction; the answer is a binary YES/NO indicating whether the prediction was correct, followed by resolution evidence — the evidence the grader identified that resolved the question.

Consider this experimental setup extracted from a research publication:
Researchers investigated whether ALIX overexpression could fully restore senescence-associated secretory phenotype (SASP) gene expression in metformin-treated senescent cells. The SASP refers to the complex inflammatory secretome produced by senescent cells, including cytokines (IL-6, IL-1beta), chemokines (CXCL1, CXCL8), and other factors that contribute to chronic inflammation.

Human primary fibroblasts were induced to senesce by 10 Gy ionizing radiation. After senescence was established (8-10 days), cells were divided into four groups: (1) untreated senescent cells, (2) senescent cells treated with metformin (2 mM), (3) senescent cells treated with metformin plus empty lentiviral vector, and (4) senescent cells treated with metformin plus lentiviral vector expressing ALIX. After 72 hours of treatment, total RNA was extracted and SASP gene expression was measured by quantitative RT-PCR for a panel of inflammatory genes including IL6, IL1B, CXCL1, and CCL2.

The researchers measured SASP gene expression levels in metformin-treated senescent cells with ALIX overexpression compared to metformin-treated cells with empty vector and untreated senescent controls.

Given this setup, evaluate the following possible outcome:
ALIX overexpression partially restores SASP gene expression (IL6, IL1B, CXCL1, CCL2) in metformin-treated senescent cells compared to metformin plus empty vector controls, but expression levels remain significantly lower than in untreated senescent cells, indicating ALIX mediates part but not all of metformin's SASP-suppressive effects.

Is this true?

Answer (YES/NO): YES